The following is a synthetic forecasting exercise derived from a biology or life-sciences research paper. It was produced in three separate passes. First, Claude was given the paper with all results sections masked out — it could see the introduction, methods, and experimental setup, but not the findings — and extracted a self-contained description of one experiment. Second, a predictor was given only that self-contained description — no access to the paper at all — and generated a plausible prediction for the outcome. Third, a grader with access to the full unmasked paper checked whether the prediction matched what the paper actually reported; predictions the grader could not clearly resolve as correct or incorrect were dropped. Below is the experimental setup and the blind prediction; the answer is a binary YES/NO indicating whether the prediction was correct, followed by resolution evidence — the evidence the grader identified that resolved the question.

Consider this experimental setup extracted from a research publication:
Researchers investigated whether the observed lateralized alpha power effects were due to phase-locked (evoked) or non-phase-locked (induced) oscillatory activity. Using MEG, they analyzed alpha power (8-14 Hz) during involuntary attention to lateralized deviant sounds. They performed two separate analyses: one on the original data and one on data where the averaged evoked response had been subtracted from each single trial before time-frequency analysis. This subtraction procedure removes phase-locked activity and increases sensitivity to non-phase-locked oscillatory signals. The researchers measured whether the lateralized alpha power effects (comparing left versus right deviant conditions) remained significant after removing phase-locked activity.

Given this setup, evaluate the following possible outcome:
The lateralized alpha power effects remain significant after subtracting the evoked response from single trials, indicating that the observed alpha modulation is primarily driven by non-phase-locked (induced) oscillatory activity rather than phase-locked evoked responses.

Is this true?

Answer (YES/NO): YES